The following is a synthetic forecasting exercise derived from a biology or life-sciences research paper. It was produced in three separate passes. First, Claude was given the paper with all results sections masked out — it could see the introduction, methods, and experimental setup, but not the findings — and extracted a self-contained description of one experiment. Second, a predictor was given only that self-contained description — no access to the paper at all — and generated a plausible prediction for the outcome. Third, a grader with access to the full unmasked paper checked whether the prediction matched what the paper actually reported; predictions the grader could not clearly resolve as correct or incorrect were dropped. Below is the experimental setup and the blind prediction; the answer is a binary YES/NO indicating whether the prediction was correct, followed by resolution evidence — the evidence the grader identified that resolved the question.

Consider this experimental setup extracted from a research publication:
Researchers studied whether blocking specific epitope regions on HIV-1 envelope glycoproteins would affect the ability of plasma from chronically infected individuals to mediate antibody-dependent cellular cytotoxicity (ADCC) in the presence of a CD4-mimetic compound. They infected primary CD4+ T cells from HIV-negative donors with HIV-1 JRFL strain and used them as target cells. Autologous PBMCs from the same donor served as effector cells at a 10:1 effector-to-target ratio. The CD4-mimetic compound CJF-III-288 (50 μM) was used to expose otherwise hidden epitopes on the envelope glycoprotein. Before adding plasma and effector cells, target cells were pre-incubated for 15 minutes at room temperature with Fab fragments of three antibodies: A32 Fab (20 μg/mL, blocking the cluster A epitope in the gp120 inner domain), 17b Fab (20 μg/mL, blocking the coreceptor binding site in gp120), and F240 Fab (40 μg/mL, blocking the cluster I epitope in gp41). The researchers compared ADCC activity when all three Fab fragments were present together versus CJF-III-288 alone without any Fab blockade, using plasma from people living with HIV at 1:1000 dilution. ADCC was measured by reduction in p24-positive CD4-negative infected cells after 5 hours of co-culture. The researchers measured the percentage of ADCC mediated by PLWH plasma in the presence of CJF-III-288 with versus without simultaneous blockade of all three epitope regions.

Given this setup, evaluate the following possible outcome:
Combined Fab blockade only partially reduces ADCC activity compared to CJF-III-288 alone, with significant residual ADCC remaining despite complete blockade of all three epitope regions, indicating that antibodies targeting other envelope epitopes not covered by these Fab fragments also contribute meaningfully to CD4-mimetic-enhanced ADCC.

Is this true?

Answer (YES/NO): NO